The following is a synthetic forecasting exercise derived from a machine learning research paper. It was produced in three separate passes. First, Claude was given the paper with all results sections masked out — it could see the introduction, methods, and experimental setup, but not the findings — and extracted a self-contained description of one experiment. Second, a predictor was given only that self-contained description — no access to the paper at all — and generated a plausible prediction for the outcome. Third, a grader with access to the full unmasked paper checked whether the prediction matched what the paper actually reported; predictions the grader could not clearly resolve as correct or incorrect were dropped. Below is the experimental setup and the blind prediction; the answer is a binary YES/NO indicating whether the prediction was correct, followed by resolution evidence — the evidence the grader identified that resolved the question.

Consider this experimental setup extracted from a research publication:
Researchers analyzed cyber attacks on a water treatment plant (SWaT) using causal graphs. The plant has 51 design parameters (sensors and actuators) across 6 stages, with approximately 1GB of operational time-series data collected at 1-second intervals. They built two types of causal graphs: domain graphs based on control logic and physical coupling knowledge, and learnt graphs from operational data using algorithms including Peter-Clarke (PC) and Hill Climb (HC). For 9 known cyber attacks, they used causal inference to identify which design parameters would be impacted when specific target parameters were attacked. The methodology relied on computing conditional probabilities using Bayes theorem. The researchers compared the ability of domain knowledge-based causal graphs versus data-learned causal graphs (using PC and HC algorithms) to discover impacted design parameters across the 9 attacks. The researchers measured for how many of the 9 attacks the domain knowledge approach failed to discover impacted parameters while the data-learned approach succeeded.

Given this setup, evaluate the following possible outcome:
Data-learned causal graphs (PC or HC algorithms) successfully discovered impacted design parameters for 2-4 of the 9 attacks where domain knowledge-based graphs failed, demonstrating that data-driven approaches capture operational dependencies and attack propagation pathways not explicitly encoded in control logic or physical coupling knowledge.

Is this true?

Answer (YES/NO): YES